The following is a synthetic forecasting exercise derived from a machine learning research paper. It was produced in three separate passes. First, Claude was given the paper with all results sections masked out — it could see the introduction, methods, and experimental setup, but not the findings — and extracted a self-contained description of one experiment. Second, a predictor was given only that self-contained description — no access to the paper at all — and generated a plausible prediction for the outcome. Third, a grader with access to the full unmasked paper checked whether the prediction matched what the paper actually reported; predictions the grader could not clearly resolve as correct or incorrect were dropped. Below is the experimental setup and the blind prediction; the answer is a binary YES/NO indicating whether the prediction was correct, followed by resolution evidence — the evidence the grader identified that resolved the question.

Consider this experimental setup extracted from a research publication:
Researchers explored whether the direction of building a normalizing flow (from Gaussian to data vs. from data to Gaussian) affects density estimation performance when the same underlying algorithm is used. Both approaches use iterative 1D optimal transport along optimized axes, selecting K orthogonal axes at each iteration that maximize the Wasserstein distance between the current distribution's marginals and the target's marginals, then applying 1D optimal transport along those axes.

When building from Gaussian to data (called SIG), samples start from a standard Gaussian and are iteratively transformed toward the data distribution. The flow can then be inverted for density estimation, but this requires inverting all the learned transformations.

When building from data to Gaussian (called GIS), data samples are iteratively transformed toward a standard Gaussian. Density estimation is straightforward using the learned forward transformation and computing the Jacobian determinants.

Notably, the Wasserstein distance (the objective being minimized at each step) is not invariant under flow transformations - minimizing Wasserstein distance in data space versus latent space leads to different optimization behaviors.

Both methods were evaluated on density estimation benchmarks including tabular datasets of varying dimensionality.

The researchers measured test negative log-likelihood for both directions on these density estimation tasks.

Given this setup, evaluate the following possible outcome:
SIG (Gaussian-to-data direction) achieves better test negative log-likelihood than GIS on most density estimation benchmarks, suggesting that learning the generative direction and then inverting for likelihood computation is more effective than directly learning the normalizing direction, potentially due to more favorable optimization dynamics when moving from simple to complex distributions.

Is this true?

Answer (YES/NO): NO